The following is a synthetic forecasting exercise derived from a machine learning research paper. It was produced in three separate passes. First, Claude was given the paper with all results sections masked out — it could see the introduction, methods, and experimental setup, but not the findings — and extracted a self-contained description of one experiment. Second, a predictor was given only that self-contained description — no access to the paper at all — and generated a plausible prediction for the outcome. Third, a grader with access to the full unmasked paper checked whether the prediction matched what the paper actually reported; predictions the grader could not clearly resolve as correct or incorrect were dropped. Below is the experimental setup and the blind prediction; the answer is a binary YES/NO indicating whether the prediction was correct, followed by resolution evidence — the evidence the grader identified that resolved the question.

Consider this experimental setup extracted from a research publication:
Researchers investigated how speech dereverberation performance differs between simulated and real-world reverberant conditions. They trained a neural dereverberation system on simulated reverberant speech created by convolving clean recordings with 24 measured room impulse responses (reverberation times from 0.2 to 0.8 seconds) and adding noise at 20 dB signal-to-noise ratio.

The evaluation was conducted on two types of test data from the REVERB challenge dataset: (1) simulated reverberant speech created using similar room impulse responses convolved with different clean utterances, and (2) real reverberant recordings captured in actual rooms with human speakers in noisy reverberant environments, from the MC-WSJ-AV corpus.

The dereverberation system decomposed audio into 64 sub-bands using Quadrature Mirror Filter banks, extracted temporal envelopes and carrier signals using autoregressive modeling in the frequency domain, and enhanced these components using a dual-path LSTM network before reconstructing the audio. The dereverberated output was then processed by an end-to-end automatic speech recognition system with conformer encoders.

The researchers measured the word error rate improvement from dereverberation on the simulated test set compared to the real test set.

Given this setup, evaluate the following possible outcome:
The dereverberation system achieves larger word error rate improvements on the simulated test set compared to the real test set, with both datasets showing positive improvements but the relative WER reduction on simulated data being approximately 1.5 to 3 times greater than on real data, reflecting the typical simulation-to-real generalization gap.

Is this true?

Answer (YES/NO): NO